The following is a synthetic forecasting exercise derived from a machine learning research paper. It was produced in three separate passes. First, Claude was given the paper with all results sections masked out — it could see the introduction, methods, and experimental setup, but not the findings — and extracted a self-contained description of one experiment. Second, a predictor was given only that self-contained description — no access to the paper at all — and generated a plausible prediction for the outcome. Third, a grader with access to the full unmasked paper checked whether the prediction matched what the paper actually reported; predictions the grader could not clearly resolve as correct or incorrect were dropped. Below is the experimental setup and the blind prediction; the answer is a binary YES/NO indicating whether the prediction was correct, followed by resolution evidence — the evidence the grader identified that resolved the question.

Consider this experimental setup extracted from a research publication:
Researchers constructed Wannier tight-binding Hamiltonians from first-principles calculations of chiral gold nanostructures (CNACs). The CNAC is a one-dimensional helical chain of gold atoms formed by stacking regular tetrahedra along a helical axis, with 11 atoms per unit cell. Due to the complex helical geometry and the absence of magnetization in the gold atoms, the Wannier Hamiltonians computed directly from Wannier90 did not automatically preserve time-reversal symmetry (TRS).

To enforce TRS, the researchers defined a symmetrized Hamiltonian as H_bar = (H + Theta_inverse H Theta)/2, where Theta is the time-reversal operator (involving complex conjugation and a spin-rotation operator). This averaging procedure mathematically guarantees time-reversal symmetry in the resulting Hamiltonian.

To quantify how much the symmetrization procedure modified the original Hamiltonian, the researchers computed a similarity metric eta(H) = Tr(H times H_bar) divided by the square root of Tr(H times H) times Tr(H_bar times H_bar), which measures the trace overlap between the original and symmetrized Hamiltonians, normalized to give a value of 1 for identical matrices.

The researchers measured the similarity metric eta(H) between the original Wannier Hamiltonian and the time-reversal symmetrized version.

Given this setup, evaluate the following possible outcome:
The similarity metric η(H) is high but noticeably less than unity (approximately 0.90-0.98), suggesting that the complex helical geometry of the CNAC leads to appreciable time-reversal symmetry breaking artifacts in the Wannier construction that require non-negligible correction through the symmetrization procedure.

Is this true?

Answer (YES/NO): NO